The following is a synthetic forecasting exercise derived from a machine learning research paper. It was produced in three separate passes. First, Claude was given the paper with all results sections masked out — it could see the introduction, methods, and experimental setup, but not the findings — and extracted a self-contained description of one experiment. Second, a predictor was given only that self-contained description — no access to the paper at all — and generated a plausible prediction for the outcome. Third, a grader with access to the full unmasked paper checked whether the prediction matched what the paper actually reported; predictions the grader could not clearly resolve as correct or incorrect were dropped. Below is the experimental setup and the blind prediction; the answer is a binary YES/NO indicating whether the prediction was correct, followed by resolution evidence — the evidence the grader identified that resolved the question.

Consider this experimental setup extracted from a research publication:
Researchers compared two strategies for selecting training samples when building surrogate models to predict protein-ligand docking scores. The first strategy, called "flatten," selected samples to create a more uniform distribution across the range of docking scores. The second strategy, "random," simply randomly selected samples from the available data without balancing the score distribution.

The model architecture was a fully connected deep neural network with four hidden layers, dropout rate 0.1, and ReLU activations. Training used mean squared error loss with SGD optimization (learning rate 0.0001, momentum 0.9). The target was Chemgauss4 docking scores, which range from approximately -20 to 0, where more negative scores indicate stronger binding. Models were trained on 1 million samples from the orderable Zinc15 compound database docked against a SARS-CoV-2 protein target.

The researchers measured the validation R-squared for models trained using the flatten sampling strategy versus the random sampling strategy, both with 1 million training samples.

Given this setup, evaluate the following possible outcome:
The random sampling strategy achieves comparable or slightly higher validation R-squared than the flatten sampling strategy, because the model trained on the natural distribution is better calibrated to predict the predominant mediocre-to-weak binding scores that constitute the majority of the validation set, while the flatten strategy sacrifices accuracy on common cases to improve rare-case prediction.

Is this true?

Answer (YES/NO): NO